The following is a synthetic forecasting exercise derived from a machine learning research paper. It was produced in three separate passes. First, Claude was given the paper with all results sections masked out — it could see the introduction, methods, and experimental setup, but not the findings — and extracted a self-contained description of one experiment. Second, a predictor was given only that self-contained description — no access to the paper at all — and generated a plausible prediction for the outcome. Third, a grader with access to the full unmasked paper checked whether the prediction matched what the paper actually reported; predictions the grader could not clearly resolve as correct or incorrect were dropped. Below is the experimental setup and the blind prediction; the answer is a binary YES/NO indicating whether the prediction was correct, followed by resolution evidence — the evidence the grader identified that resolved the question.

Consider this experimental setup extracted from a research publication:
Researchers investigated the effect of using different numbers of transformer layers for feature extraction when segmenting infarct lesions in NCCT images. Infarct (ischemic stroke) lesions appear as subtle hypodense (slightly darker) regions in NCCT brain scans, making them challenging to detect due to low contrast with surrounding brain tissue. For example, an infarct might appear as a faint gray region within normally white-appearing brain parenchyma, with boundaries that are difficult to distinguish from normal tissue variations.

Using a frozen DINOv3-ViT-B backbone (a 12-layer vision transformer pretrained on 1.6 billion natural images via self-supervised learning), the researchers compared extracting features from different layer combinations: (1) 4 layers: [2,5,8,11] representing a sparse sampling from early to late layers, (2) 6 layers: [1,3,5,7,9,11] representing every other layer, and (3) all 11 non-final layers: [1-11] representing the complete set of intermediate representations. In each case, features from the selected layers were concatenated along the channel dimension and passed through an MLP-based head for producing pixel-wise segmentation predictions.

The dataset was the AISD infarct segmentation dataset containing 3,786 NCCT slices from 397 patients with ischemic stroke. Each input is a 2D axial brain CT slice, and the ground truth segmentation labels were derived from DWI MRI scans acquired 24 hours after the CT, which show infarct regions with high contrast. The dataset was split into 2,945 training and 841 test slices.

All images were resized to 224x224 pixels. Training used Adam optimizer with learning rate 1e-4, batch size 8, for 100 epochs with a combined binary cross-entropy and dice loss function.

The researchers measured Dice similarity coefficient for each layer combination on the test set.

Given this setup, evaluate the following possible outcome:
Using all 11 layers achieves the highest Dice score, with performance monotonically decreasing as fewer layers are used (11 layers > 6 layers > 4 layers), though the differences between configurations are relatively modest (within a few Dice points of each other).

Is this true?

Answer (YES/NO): YES